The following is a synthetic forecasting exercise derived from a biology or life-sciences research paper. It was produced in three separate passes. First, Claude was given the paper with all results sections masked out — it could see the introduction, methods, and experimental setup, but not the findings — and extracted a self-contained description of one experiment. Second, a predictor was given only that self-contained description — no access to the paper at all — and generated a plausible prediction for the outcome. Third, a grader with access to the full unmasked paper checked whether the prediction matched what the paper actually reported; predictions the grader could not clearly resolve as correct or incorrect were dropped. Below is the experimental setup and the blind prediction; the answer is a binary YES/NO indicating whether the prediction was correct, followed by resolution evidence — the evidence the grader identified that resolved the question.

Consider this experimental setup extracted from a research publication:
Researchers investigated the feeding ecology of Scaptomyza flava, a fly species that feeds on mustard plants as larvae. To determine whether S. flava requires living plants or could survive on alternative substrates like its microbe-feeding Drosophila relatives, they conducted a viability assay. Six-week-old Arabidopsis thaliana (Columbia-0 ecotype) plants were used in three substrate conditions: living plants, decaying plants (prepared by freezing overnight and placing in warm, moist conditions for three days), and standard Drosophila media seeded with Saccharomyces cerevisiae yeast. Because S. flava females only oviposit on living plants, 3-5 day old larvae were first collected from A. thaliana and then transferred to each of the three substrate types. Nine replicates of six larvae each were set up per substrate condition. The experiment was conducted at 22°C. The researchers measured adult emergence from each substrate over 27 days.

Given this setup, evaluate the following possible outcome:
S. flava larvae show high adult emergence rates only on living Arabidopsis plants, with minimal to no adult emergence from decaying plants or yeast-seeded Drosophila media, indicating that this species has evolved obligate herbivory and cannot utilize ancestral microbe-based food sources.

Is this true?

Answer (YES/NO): YES